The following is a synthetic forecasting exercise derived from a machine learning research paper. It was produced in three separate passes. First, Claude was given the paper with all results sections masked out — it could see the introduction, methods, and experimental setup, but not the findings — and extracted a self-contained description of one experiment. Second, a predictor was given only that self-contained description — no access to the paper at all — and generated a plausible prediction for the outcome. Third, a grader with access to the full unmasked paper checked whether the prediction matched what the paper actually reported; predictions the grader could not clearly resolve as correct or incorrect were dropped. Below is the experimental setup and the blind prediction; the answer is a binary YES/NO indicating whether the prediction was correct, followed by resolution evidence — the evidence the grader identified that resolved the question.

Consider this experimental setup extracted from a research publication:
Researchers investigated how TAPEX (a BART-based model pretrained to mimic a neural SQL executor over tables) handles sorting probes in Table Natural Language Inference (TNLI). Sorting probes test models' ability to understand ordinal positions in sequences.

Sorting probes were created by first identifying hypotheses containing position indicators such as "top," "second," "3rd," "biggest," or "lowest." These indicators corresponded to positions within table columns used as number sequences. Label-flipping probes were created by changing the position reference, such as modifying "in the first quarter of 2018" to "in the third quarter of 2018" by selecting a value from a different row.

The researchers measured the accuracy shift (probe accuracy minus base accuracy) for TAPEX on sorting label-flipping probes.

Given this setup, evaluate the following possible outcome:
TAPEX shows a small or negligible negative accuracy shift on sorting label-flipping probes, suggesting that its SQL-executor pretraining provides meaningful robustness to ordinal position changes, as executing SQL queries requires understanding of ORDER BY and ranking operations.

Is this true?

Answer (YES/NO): NO